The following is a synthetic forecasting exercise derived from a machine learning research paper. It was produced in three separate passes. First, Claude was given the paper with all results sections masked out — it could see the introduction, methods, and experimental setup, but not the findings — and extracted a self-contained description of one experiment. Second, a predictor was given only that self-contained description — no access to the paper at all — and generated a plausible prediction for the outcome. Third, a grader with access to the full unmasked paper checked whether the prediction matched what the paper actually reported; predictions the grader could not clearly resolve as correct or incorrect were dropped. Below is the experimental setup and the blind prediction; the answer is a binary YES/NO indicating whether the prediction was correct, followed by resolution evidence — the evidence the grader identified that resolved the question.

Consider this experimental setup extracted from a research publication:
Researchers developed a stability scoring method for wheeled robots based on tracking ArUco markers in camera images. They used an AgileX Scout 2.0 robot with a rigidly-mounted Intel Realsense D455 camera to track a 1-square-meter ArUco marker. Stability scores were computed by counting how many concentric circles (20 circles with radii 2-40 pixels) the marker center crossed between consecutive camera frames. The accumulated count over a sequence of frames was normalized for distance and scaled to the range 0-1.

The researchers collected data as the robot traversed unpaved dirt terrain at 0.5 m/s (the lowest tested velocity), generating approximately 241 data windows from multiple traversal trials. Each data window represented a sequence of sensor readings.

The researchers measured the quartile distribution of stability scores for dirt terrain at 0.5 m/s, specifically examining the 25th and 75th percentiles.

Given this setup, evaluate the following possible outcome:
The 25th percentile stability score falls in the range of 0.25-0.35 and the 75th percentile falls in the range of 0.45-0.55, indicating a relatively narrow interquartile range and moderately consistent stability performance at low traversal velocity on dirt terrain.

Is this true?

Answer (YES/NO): NO